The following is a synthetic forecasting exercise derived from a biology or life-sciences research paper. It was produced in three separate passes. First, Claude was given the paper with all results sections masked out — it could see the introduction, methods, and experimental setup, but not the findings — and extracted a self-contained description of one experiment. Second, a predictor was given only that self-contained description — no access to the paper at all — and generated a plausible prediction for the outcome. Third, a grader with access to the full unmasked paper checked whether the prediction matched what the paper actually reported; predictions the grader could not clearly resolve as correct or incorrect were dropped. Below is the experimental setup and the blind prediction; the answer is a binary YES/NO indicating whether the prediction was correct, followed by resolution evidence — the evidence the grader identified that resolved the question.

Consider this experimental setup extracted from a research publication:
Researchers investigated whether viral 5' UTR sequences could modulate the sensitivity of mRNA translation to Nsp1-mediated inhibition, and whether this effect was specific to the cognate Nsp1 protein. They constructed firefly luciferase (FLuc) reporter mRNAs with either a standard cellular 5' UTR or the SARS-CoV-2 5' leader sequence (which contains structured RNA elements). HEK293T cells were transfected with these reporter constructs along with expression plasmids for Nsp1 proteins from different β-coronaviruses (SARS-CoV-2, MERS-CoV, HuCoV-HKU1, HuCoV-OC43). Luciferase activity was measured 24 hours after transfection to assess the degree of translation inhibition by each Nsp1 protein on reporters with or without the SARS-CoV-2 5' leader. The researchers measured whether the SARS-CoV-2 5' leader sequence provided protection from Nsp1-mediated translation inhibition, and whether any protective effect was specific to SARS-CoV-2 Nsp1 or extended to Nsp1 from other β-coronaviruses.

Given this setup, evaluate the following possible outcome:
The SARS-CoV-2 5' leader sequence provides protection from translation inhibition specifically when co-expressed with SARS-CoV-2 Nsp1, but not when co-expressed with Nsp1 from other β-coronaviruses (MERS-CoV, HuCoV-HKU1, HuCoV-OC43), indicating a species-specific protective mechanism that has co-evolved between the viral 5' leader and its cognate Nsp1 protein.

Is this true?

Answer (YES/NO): NO